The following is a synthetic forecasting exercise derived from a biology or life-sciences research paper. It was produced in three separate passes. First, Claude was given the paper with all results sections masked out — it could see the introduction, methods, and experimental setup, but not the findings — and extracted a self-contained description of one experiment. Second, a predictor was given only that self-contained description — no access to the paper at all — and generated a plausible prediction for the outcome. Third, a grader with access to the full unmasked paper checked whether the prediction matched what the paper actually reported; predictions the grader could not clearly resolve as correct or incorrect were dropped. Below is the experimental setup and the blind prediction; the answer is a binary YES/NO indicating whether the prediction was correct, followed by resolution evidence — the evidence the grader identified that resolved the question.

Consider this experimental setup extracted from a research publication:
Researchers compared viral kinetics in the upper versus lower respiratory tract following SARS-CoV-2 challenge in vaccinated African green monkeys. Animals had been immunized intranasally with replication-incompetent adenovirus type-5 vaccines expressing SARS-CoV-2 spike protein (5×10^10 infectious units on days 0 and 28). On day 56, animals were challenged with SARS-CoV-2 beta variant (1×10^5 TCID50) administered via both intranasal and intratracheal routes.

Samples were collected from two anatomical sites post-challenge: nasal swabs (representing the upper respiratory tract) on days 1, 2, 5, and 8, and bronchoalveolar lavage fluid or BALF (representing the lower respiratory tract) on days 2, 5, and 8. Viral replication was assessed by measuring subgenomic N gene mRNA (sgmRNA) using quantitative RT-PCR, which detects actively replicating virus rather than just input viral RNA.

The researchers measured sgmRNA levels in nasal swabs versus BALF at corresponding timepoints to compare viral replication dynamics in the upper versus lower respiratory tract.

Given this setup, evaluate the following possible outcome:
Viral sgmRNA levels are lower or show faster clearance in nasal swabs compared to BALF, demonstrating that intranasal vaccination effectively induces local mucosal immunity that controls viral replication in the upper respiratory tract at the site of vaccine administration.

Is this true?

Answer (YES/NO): YES